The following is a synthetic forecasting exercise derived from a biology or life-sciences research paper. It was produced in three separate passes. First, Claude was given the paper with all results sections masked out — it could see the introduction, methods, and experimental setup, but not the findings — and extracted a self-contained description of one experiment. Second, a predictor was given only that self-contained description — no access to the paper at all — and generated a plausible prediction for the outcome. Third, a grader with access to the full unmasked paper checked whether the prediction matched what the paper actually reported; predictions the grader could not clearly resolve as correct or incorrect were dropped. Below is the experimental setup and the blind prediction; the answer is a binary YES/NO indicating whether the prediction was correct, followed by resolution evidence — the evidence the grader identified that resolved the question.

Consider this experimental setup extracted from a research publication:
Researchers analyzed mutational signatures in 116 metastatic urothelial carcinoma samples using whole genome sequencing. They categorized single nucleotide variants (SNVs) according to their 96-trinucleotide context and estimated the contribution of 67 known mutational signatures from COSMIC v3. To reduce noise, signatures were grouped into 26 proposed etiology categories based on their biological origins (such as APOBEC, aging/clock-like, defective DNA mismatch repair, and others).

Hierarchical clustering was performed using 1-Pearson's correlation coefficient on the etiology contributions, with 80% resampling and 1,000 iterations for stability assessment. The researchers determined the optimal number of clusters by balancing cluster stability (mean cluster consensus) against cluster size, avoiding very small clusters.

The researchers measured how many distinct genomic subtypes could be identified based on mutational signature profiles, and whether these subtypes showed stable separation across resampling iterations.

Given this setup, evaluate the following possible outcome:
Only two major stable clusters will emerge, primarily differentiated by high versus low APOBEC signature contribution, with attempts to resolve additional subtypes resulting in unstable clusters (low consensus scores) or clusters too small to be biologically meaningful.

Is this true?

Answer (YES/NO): NO